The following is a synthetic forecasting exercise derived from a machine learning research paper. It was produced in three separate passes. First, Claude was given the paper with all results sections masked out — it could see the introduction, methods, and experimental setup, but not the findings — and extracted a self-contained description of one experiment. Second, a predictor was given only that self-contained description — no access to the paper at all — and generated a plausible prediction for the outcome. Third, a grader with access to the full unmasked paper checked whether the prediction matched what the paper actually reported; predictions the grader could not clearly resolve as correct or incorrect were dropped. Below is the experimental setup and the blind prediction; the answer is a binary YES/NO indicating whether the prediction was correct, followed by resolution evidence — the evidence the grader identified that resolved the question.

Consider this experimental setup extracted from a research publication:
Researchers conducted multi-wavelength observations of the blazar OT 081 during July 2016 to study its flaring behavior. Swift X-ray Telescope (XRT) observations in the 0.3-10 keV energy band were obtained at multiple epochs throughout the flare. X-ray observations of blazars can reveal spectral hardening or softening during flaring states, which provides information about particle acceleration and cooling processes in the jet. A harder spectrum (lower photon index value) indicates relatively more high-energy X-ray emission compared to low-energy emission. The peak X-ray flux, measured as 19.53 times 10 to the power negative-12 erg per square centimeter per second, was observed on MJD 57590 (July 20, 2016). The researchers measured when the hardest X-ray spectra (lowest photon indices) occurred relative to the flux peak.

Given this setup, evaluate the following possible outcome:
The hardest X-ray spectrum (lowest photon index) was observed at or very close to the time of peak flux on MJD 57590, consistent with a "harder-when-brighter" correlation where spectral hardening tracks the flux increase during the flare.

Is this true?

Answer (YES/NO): YES